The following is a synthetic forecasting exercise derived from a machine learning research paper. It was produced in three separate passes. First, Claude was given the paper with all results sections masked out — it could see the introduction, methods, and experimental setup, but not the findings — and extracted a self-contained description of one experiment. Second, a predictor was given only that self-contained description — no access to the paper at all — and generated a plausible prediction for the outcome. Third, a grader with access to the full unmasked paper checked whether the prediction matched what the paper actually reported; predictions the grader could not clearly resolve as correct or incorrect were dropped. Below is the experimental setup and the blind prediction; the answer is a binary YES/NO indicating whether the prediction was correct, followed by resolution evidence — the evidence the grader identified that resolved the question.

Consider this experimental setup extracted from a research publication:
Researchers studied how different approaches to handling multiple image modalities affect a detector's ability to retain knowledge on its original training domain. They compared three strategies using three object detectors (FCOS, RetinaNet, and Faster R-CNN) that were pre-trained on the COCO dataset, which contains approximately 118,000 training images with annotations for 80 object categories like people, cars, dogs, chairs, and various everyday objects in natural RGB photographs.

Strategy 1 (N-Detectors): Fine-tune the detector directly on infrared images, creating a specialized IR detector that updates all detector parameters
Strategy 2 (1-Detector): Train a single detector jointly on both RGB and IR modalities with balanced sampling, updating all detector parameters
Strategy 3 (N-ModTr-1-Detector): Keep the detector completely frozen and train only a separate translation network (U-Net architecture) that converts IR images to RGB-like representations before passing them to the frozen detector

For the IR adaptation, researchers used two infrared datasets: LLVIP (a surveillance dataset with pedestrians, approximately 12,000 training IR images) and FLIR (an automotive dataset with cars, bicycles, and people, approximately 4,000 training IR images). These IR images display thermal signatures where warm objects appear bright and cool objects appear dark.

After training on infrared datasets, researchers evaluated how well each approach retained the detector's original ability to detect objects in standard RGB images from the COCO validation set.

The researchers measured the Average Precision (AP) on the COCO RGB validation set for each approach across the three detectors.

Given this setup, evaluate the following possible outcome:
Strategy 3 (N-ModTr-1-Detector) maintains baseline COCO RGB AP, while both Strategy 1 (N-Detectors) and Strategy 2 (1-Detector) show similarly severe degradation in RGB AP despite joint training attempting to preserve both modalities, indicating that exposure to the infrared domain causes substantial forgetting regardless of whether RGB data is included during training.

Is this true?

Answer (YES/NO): YES